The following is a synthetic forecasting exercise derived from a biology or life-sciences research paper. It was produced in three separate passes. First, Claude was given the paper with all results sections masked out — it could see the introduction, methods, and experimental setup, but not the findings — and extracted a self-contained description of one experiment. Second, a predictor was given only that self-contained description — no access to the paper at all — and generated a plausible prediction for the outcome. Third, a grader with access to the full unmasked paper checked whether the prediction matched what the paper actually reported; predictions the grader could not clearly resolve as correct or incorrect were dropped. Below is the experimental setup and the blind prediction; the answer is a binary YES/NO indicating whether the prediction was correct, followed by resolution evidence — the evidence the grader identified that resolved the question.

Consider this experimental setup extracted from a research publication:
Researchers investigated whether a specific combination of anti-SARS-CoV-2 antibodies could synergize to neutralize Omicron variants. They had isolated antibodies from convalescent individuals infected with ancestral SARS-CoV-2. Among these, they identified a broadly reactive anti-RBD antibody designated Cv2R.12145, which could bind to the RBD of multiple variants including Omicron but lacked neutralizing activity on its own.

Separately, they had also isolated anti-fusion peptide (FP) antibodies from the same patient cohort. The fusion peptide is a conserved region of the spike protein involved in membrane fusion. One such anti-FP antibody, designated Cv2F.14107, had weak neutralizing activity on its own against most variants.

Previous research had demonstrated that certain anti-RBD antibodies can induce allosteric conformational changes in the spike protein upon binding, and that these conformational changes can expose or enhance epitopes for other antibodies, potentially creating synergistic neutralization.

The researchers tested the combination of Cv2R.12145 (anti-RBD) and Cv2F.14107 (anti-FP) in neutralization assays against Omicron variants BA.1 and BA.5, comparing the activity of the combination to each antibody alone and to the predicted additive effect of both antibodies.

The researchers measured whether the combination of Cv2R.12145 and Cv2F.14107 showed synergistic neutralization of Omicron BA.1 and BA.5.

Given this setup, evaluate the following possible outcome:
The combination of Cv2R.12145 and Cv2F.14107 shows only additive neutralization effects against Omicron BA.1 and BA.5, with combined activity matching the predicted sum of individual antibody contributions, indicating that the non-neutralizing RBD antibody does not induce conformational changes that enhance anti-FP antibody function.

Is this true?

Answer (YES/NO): NO